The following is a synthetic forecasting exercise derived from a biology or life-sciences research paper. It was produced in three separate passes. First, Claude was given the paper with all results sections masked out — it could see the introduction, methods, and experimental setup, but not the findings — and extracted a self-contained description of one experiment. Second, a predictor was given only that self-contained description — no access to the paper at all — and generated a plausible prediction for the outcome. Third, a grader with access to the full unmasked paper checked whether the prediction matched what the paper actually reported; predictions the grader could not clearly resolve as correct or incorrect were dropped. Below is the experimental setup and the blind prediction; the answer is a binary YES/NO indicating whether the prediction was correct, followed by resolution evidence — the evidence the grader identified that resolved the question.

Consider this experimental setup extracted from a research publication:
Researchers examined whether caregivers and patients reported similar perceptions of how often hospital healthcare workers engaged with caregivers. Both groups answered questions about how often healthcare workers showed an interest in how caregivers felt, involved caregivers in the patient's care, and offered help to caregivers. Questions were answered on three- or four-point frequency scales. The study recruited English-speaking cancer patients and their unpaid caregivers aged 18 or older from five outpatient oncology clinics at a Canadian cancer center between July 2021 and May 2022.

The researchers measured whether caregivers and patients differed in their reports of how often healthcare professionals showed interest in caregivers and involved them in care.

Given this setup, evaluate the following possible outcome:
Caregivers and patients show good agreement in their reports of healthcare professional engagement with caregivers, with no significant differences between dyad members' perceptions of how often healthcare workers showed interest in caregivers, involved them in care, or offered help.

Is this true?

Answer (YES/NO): NO